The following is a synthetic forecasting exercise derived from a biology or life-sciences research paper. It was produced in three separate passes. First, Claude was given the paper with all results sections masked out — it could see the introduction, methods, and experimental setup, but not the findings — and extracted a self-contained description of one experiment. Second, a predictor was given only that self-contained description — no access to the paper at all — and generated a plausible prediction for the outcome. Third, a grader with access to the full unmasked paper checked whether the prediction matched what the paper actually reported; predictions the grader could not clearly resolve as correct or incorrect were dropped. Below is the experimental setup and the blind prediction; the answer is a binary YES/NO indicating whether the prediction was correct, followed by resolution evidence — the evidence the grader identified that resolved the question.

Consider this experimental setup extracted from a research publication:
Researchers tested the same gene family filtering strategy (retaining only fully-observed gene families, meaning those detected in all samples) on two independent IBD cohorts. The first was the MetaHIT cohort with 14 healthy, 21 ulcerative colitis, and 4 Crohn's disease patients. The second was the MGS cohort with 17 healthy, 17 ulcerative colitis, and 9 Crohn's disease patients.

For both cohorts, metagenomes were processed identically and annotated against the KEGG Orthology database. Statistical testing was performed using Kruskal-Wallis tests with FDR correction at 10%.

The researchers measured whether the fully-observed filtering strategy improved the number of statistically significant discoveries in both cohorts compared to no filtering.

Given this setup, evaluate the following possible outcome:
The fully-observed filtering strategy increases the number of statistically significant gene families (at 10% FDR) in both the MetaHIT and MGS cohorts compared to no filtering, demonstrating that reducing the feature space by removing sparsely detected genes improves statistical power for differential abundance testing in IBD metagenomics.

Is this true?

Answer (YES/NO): NO